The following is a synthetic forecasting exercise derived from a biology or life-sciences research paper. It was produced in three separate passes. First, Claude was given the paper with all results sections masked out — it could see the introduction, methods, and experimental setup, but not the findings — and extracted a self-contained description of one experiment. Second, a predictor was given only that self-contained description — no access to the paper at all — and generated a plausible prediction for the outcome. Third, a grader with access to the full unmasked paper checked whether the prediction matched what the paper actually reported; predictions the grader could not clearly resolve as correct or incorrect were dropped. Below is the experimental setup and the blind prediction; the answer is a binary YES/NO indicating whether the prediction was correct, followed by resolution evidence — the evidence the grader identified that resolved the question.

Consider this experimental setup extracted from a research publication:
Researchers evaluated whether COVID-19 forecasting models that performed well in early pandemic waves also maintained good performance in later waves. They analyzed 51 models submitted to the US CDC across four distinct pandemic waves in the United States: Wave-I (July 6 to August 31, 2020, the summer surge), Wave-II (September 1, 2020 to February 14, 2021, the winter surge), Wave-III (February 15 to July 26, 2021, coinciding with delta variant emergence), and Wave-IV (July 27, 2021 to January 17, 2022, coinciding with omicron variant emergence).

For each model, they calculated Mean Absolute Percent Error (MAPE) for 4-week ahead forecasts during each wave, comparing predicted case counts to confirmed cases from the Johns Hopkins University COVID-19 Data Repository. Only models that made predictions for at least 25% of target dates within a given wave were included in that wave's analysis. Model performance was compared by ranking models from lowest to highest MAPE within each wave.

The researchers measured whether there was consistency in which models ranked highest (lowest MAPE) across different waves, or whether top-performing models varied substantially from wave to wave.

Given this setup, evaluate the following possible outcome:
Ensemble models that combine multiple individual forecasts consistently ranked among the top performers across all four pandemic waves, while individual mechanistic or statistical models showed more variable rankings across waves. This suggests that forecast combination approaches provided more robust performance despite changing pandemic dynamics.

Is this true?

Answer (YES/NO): NO